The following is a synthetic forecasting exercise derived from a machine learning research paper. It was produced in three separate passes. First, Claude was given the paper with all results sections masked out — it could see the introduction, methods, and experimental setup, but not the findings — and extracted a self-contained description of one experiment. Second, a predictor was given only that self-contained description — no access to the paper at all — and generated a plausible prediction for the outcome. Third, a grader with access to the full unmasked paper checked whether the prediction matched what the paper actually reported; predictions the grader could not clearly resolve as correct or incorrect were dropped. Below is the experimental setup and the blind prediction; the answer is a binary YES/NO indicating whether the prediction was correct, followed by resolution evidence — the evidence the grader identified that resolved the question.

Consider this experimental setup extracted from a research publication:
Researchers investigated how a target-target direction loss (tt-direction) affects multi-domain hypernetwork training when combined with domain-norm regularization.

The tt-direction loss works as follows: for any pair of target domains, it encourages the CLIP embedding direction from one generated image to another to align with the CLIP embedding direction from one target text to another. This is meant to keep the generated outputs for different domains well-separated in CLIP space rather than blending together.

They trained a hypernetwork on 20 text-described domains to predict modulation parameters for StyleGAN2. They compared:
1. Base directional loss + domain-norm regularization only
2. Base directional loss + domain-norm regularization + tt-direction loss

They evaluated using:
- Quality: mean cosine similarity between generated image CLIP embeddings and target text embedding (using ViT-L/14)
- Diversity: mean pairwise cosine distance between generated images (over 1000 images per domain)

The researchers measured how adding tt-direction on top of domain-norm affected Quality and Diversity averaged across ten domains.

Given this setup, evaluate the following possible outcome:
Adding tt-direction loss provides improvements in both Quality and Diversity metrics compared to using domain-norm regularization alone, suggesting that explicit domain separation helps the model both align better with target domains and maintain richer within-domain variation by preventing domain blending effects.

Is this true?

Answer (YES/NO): NO